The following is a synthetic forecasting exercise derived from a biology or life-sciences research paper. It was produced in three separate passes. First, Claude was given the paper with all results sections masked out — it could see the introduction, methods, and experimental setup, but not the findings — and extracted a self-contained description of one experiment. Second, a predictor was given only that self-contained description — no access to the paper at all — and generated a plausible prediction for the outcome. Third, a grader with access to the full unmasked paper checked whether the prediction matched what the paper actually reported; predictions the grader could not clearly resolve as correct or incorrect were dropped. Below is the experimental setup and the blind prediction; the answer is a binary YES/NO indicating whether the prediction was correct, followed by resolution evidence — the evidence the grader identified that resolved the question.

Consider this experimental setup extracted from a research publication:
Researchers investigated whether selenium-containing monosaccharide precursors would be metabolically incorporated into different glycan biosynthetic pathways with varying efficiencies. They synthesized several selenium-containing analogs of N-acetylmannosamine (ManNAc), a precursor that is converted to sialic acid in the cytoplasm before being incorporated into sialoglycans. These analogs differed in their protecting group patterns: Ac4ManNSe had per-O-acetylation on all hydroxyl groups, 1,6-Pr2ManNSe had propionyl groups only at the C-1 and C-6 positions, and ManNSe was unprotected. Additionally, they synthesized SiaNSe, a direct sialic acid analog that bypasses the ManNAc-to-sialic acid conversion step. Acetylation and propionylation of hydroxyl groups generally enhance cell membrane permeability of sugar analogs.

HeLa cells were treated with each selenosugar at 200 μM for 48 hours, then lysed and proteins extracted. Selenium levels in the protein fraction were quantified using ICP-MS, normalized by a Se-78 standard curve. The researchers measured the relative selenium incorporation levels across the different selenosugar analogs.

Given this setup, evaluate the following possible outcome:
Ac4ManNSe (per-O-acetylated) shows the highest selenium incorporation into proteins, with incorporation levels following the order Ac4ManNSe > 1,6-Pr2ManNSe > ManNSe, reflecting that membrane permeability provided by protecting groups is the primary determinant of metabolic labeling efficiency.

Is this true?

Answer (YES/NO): YES